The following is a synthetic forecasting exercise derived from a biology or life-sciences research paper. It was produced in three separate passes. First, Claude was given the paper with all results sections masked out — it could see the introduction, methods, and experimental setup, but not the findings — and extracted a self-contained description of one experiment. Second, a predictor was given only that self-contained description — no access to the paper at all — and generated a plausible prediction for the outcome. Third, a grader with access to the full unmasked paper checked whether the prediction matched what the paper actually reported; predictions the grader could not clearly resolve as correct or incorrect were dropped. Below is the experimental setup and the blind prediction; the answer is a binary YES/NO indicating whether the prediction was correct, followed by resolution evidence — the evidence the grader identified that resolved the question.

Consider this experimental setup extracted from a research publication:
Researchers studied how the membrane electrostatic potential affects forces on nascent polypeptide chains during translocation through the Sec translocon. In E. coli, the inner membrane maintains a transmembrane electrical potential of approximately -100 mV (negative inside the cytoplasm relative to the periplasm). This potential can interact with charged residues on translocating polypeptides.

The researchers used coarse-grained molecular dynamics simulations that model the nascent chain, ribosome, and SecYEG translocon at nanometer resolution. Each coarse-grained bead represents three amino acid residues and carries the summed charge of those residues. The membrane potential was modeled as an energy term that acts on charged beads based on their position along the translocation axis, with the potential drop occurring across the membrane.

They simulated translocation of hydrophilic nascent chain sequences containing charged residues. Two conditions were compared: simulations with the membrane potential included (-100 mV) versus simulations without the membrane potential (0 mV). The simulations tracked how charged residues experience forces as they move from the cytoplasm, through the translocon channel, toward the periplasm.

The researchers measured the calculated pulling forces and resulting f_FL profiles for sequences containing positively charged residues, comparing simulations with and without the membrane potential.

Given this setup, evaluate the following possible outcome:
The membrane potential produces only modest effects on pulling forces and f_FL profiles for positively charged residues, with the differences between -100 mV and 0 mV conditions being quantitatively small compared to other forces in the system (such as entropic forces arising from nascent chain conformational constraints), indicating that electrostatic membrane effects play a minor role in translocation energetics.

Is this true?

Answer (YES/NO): NO